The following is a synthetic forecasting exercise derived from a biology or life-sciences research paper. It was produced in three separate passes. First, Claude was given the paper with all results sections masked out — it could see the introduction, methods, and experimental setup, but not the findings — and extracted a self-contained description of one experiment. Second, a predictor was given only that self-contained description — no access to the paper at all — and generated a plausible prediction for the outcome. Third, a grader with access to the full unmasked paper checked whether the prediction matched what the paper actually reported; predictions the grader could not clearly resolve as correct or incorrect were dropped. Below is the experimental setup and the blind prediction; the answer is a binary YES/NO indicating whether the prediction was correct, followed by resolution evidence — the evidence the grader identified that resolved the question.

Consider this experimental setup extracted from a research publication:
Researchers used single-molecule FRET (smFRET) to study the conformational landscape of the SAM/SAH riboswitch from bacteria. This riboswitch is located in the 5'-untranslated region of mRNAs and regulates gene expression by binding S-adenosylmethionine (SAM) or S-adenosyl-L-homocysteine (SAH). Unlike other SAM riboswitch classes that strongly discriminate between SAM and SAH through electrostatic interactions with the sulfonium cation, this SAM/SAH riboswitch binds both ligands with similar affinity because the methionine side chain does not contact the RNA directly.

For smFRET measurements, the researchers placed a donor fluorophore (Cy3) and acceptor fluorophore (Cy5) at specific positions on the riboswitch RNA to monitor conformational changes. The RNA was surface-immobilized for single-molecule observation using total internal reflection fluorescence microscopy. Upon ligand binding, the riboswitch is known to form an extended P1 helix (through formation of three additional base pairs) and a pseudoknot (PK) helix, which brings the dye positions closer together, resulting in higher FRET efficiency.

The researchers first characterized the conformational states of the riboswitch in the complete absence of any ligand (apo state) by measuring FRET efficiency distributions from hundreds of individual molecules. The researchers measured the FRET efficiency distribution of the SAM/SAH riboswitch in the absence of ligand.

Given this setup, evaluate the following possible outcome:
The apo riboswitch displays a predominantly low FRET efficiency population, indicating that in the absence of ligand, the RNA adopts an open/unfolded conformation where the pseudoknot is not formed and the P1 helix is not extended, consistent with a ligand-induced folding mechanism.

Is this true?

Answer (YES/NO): NO